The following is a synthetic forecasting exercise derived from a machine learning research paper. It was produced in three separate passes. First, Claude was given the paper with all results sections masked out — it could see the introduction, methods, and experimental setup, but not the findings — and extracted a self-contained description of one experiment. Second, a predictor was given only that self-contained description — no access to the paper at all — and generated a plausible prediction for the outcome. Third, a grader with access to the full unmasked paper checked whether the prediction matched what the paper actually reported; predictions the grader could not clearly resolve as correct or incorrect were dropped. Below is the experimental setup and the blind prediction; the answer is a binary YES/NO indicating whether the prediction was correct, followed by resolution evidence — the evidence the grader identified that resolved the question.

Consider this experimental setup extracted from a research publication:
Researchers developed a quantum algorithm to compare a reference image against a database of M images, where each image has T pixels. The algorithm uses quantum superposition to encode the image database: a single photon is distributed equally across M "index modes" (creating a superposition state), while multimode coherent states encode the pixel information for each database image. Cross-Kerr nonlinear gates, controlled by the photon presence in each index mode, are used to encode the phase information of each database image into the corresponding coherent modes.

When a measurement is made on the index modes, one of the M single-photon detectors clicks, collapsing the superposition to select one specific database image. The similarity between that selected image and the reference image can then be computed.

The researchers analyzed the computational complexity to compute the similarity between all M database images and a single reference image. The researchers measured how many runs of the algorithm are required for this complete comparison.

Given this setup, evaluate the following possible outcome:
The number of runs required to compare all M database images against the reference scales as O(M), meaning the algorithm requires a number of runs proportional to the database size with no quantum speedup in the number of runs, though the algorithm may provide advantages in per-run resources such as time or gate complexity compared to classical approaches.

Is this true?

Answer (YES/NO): YES